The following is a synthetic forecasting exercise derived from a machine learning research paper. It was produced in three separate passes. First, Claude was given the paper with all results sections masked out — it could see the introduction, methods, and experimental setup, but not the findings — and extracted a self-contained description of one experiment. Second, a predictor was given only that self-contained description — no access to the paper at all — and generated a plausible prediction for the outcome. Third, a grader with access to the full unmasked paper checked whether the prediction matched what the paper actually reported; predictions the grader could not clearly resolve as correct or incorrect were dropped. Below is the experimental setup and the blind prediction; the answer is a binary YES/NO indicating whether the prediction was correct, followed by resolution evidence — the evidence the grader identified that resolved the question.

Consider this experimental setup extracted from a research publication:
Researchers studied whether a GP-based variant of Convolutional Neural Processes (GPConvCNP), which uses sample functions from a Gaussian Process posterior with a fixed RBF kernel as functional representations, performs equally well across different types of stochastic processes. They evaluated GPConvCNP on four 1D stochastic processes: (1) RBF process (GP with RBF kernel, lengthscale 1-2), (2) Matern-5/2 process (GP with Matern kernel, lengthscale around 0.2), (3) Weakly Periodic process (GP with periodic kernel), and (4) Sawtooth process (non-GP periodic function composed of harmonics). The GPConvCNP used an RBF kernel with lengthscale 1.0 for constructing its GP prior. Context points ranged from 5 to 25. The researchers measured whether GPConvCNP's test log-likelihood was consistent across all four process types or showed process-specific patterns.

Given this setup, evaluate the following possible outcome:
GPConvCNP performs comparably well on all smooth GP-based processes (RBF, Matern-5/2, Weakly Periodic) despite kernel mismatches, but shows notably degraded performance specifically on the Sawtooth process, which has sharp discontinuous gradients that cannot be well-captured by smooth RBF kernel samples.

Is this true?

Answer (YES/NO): NO